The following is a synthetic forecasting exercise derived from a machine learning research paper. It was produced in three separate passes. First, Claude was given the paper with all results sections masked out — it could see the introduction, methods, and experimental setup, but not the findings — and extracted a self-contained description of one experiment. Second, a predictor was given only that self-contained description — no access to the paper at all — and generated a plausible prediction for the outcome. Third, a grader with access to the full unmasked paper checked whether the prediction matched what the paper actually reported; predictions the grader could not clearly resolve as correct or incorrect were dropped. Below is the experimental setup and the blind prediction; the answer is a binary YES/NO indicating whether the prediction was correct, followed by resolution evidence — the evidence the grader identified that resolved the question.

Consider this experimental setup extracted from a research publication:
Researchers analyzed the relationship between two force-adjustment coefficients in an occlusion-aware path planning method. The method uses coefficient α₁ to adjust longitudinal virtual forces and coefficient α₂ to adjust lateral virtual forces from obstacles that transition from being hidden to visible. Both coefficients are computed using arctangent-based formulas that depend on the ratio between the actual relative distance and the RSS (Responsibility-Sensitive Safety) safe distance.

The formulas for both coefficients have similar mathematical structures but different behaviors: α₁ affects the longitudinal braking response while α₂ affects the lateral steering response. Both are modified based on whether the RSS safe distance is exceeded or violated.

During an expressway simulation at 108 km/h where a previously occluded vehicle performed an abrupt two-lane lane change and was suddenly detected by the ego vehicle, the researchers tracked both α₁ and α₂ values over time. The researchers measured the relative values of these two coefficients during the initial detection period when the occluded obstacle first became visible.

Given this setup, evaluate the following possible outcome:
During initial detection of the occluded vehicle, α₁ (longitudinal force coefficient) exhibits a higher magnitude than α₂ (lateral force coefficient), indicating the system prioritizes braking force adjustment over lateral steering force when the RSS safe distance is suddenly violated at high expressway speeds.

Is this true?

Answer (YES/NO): YES